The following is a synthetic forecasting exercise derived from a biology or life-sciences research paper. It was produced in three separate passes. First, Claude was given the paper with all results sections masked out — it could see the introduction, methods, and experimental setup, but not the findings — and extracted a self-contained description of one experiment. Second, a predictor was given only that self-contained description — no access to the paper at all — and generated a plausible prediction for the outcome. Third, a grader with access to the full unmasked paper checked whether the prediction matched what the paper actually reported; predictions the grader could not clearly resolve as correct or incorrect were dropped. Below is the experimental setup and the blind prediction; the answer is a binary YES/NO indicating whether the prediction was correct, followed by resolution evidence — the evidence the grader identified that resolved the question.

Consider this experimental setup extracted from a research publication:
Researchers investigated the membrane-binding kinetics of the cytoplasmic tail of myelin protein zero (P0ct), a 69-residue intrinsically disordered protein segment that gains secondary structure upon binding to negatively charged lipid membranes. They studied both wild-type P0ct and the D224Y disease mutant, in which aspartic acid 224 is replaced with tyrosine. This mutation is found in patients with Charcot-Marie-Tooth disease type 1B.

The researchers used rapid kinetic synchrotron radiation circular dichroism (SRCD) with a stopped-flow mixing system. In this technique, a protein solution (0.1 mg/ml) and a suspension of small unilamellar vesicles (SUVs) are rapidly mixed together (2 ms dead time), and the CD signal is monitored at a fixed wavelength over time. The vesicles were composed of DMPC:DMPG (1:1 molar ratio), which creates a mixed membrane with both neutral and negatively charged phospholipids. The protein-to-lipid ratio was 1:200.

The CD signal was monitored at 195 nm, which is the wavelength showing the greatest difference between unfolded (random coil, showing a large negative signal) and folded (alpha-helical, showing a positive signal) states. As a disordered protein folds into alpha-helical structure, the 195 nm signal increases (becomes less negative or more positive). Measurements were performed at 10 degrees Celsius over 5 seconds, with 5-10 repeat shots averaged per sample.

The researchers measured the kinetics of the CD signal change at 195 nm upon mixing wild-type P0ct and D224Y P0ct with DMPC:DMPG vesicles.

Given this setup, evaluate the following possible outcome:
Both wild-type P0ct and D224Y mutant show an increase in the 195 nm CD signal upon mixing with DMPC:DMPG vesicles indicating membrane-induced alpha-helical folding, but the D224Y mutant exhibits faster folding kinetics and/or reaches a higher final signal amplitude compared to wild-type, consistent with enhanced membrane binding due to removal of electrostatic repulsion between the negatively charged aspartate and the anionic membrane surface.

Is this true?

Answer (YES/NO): YES